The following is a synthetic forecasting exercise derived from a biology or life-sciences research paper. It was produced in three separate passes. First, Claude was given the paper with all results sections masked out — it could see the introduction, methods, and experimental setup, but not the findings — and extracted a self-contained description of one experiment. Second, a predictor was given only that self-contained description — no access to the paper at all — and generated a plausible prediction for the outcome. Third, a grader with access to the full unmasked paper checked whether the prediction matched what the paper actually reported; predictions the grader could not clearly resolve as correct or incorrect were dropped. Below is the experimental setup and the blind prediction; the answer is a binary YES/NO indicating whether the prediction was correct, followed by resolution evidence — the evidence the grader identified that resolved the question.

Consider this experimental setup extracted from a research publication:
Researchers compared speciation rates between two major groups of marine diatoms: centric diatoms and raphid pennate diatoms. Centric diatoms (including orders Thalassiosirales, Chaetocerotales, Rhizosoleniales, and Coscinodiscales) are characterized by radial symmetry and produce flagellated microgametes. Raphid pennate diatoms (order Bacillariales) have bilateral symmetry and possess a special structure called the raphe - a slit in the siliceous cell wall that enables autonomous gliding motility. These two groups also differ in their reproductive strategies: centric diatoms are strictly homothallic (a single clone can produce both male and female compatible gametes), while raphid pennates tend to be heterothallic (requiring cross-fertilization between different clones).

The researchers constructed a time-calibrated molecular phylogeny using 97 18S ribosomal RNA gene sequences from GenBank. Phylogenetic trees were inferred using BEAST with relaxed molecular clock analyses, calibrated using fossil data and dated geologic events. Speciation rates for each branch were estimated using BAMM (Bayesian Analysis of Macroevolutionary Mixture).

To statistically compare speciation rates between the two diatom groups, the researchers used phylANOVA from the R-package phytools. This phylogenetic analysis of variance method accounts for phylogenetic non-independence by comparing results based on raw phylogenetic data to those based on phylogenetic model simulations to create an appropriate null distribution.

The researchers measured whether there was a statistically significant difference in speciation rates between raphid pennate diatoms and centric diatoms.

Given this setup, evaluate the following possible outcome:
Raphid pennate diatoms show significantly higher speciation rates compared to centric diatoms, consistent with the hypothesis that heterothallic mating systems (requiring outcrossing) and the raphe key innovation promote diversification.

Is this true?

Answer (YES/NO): YES